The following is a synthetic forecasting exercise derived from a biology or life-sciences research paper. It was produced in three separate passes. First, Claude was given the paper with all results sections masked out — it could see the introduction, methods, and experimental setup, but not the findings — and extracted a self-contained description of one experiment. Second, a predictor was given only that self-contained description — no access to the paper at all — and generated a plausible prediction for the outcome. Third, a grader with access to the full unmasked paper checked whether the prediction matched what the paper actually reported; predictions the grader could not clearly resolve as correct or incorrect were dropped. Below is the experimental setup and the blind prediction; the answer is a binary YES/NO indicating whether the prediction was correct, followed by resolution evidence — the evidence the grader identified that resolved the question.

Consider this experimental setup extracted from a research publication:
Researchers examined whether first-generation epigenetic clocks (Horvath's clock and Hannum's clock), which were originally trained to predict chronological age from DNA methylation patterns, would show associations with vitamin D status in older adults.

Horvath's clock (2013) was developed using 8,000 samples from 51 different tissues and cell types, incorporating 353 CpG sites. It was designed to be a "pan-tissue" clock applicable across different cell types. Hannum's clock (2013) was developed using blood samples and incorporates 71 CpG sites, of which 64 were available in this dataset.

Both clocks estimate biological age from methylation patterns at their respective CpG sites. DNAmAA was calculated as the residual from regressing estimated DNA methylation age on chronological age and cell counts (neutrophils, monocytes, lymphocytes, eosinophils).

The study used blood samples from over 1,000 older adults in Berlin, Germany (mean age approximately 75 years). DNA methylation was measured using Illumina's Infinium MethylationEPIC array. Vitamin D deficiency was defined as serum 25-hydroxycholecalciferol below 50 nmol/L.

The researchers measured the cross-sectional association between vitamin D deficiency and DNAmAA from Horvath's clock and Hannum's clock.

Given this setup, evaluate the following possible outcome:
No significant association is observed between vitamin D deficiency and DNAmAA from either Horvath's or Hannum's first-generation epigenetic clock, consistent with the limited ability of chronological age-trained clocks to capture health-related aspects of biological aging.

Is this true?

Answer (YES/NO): YES